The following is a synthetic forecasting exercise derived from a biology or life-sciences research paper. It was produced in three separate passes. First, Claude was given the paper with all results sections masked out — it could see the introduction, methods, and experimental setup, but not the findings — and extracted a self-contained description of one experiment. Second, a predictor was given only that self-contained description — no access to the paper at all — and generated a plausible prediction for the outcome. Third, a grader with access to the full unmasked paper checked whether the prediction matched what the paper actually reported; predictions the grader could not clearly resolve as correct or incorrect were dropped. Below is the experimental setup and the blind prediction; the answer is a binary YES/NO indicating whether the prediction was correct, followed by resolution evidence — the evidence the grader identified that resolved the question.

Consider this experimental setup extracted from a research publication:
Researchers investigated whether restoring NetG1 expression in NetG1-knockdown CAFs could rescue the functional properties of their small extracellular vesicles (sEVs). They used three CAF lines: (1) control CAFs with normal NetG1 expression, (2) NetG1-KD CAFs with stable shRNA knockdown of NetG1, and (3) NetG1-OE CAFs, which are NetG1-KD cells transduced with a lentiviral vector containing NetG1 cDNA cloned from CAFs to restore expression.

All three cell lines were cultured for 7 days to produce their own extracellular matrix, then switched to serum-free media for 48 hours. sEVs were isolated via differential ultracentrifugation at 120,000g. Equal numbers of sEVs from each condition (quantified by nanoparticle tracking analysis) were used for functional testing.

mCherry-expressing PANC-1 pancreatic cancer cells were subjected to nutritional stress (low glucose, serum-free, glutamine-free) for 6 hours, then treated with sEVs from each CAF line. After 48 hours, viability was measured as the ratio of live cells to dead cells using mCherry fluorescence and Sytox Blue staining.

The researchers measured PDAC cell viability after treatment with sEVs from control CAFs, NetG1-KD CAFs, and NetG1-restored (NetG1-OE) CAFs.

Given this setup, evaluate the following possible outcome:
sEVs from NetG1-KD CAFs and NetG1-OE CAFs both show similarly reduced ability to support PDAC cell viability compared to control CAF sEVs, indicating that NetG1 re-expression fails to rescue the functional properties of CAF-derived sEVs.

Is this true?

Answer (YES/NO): NO